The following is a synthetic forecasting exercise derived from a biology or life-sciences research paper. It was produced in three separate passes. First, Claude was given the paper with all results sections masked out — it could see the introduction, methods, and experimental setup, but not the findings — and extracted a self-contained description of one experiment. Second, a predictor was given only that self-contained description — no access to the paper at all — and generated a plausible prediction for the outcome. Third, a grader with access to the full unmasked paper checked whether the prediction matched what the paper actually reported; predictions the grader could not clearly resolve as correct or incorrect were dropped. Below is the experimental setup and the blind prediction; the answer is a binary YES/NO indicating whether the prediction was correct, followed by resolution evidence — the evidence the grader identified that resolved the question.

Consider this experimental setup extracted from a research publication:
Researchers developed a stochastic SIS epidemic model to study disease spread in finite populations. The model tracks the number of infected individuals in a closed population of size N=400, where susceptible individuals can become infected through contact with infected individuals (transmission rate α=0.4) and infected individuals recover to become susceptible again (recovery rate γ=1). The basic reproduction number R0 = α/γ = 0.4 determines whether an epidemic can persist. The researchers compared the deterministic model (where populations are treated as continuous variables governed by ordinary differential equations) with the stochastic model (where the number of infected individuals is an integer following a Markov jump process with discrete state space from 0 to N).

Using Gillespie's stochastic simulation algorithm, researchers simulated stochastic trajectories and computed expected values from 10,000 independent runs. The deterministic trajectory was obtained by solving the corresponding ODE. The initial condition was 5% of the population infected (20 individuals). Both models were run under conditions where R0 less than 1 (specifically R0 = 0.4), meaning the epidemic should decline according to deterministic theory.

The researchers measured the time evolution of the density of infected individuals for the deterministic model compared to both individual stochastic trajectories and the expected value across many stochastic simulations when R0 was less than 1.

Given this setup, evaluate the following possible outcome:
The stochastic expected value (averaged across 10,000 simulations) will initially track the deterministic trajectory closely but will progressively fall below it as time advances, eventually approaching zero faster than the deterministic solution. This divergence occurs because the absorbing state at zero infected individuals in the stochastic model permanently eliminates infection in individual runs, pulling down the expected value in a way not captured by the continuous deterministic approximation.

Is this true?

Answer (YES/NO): NO